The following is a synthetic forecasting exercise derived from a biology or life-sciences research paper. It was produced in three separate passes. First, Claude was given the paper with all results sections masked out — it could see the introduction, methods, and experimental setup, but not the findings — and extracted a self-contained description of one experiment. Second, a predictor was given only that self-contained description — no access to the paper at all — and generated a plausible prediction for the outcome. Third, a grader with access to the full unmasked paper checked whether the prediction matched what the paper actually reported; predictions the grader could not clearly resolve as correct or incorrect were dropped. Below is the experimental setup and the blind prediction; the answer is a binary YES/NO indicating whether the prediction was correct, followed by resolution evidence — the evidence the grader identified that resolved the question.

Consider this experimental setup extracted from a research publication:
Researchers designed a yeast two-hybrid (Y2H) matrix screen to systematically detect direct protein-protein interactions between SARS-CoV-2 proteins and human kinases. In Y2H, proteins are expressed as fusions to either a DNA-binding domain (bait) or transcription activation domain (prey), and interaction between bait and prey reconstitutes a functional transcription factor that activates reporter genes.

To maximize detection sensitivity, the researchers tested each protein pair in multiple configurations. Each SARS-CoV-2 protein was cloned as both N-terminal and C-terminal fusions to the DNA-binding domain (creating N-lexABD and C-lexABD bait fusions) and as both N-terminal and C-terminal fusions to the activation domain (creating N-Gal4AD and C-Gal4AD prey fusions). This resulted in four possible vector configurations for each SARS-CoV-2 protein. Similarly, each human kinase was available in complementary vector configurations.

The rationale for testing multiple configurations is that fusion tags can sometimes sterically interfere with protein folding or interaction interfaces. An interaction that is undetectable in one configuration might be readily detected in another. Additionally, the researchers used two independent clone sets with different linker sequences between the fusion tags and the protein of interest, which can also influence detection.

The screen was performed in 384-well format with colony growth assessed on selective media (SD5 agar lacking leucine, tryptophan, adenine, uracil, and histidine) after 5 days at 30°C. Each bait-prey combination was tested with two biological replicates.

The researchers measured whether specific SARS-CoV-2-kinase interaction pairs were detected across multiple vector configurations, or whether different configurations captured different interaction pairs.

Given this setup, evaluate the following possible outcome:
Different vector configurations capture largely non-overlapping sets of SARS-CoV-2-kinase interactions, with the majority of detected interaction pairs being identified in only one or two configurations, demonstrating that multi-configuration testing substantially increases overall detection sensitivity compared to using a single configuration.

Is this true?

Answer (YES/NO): YES